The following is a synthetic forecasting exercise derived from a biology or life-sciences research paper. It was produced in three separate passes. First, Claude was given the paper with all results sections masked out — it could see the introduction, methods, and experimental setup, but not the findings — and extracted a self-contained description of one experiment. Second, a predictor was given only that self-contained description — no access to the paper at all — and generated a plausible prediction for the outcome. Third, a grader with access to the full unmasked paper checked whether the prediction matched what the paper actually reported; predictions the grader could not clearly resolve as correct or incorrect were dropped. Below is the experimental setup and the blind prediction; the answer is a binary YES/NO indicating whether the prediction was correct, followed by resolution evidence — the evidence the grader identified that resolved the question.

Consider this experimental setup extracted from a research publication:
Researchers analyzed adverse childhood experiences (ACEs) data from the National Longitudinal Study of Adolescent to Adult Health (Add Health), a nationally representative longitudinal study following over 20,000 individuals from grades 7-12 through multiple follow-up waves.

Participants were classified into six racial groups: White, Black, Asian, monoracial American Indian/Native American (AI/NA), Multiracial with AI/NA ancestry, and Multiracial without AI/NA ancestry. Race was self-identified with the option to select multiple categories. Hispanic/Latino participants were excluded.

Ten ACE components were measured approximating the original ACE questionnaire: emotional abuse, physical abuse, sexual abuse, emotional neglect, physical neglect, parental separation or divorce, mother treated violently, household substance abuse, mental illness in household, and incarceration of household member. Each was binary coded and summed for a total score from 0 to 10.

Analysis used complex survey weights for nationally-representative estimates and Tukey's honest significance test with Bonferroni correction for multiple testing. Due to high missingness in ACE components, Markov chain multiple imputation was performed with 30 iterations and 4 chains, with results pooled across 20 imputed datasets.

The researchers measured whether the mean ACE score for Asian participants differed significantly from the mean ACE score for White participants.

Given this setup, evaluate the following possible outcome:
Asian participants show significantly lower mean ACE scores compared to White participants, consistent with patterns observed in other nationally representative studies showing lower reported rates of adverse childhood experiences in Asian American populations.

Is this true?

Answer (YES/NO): NO